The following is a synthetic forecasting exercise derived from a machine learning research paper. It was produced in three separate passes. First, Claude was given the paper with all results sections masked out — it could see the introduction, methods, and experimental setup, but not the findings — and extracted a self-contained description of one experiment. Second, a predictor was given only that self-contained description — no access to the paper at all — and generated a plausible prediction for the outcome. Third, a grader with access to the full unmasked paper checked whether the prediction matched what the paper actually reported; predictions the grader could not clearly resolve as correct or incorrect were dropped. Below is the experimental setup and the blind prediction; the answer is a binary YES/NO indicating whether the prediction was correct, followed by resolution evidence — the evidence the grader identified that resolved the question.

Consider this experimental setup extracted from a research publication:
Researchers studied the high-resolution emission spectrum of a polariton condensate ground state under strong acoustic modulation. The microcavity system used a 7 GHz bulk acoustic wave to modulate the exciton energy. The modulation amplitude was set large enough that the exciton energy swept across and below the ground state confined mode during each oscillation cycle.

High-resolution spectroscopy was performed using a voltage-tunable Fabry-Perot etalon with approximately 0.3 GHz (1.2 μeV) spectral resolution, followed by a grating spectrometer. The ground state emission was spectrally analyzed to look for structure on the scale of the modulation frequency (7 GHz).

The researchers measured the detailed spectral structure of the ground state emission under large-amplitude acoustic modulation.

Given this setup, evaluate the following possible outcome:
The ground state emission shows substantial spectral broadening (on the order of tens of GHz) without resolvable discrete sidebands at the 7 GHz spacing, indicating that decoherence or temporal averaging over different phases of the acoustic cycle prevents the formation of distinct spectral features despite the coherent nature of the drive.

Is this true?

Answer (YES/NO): NO